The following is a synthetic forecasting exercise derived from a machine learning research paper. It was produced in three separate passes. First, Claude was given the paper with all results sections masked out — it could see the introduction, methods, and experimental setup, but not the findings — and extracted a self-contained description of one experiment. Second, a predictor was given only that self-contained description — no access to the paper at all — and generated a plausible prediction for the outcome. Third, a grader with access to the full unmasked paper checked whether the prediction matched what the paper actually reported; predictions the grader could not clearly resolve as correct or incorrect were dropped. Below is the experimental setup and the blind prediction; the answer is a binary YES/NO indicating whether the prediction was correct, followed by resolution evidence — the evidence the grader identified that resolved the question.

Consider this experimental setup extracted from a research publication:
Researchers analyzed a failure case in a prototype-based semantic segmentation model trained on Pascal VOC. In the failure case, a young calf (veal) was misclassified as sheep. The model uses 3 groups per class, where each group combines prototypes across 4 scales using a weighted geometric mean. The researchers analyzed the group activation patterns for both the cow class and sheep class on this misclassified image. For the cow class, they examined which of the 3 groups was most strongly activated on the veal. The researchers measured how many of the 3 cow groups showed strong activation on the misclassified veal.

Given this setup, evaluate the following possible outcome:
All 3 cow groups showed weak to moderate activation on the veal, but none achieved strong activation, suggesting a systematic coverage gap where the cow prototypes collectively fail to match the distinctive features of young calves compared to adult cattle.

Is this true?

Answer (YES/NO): NO